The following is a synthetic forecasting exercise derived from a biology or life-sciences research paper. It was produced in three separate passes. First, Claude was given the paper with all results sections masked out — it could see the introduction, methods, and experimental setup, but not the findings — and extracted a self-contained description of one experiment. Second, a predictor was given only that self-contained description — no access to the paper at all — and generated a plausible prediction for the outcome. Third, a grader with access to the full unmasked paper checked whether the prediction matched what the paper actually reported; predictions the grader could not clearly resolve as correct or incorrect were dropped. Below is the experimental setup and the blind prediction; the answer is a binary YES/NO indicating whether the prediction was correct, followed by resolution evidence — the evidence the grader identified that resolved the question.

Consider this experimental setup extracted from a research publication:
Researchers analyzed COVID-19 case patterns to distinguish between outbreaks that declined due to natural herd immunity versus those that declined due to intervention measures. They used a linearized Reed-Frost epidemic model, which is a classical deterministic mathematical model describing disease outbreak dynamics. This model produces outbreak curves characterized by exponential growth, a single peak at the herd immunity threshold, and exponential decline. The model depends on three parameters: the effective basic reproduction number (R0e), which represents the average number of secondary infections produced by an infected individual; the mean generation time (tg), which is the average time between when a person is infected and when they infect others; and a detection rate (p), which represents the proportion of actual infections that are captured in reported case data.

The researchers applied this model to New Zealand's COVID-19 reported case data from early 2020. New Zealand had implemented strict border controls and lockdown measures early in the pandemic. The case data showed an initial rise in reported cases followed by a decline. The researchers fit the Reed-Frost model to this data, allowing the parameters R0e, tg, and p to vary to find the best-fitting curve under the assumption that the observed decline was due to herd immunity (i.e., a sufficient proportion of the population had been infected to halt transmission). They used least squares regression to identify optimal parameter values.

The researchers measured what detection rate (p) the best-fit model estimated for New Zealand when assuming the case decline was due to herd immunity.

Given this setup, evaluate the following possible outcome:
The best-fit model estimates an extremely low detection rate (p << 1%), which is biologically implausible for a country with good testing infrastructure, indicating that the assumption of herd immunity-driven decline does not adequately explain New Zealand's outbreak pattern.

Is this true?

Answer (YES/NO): YES